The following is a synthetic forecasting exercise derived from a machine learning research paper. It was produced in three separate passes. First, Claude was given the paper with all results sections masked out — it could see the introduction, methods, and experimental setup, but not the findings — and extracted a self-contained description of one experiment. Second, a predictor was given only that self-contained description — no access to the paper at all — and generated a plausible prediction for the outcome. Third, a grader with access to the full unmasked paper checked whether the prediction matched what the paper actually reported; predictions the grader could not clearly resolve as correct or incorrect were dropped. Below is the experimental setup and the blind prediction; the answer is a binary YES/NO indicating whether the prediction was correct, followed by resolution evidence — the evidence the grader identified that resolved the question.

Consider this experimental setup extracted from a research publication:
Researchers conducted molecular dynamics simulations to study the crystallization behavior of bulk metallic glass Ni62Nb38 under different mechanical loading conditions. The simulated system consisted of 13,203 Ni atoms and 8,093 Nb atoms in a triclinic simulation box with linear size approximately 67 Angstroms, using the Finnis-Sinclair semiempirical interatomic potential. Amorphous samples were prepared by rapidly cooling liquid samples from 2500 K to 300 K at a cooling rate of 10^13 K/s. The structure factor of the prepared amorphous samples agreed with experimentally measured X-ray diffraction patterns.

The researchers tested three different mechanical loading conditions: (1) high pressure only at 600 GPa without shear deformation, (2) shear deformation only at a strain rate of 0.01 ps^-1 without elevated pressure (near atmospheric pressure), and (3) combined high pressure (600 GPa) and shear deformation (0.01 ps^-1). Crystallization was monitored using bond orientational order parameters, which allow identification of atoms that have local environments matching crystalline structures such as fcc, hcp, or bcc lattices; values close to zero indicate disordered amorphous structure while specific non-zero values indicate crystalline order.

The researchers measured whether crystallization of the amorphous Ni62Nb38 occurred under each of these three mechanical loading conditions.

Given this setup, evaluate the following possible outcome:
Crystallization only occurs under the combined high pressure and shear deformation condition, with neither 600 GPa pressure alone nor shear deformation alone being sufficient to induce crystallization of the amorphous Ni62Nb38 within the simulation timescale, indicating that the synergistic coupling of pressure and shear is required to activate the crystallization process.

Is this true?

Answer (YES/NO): YES